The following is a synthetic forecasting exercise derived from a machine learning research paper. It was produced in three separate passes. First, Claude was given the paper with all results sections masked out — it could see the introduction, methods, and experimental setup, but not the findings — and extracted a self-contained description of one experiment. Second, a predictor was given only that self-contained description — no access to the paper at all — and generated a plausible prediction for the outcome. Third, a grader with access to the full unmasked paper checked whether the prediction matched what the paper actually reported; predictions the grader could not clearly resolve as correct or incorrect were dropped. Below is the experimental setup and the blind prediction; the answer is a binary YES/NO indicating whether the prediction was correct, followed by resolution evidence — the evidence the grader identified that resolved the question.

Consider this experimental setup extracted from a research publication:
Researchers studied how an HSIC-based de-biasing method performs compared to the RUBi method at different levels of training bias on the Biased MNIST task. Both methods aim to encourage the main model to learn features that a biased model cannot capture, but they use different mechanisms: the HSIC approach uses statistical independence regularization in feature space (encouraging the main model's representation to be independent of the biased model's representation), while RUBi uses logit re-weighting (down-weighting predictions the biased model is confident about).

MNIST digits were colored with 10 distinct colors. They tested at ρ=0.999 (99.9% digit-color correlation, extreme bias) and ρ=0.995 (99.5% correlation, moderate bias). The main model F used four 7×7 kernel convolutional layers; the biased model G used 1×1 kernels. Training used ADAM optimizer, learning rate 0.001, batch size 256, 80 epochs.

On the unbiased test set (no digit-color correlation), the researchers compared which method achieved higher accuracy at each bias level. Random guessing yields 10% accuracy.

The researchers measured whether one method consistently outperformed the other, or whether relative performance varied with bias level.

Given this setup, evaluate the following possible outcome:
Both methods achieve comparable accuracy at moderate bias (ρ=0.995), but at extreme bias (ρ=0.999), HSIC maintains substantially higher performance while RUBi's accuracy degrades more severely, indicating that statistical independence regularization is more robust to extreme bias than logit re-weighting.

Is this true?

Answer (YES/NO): NO